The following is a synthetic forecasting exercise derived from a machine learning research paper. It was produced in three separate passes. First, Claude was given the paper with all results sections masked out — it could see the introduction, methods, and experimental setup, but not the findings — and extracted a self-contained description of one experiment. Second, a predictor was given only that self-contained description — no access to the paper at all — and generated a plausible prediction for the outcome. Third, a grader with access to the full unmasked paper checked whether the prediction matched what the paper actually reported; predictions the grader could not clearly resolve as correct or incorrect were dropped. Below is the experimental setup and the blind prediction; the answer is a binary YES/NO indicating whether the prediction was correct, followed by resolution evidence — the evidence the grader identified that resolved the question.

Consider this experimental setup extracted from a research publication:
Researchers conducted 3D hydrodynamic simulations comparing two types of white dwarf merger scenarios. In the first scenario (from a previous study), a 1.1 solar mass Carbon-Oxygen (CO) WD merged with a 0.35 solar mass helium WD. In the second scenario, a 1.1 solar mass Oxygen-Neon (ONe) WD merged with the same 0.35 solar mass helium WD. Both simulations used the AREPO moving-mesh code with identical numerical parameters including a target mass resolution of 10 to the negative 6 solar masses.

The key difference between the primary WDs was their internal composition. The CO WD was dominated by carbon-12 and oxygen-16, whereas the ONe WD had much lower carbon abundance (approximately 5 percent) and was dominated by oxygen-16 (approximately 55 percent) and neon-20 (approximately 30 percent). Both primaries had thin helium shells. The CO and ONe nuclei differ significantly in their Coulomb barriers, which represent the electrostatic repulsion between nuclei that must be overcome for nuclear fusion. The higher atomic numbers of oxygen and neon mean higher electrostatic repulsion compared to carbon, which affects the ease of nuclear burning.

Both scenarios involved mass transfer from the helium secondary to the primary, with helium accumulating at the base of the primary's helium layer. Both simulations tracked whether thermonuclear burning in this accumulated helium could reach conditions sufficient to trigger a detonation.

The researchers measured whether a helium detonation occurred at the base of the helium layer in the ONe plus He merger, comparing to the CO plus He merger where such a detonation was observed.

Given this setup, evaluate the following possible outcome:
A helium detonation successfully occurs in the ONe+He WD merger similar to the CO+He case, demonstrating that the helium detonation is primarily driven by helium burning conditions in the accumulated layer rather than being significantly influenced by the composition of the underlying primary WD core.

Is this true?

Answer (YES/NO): YES